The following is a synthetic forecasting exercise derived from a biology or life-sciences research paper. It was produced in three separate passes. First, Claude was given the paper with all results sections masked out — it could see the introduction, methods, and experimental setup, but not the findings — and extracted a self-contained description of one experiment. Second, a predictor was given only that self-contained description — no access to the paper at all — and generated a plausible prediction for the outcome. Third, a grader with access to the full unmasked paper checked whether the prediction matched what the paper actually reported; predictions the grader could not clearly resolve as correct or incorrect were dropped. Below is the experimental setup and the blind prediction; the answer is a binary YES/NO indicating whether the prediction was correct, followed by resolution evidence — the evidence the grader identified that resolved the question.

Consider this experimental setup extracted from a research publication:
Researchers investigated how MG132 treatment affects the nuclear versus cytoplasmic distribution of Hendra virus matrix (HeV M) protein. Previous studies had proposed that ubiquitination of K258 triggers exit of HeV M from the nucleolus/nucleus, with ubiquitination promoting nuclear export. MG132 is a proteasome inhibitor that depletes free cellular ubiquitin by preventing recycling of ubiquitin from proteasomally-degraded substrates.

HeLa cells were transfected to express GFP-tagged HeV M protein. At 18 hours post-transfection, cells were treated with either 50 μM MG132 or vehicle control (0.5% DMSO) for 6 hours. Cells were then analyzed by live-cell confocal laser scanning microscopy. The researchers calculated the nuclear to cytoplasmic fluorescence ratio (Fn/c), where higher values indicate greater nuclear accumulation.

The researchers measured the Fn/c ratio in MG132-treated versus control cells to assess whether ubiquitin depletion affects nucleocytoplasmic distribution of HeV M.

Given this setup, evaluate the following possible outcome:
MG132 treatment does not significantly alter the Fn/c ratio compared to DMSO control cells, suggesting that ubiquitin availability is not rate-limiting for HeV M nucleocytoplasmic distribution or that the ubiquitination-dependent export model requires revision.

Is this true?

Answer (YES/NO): NO